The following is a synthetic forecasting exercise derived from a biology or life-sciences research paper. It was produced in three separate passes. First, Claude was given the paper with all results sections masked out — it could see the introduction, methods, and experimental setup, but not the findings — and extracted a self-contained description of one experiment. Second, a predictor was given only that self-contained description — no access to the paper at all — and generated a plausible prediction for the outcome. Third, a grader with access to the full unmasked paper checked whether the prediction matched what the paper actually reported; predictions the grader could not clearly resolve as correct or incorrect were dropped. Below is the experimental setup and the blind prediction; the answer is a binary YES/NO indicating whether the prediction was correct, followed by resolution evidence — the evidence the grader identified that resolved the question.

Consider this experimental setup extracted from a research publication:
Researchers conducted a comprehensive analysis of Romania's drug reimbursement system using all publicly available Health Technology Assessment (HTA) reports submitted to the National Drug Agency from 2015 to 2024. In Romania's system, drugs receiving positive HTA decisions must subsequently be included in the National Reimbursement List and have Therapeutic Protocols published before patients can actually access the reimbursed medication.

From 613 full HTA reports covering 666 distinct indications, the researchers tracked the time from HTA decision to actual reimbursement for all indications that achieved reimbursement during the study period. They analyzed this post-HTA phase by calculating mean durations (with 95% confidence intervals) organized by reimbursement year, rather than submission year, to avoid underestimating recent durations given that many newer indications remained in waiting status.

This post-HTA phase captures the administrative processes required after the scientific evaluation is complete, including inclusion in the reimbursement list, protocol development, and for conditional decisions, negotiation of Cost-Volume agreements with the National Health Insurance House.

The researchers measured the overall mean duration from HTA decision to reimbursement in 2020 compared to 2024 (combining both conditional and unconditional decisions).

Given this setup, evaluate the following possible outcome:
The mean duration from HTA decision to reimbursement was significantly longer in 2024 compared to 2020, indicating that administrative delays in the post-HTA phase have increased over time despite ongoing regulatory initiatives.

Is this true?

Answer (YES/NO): YES